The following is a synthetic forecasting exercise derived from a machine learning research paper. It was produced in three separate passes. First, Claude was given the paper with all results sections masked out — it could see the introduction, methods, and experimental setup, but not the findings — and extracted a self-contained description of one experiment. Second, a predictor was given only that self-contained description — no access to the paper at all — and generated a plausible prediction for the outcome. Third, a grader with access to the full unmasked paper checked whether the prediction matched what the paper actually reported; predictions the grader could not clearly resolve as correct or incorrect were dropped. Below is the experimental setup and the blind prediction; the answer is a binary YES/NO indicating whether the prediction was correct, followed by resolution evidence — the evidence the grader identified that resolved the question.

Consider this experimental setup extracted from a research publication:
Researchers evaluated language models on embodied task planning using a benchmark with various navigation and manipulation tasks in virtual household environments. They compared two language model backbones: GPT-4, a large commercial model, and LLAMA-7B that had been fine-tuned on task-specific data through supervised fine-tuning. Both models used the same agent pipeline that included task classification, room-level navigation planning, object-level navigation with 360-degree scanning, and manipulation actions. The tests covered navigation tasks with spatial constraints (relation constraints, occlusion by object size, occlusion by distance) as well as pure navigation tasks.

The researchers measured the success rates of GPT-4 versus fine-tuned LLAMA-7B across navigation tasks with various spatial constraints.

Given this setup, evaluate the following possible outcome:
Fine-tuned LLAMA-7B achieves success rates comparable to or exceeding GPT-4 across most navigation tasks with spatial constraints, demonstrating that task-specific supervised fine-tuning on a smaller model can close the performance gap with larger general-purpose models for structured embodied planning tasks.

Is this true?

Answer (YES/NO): YES